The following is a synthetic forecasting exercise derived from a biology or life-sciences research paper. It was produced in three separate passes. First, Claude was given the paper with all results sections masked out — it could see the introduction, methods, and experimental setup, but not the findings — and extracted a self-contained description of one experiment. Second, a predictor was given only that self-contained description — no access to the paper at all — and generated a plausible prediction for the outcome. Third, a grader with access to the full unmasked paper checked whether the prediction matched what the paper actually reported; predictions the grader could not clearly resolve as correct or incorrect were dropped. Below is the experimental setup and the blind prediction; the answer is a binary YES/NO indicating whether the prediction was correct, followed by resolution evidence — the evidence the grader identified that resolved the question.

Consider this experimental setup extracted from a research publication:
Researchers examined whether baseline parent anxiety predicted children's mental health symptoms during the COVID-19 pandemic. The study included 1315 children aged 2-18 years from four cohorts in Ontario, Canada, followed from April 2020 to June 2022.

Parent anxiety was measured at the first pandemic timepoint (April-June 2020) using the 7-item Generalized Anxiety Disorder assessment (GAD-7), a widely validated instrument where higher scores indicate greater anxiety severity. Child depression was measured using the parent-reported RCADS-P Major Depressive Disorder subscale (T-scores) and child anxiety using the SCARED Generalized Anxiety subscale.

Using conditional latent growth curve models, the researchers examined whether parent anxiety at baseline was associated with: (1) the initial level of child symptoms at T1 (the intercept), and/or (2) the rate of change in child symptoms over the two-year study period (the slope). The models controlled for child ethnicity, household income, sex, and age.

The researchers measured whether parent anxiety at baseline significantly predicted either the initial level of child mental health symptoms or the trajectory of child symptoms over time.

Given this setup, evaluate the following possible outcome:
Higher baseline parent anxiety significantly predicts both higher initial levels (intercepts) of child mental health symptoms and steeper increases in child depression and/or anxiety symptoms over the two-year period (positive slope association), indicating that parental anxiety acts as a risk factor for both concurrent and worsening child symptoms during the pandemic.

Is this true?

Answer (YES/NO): NO